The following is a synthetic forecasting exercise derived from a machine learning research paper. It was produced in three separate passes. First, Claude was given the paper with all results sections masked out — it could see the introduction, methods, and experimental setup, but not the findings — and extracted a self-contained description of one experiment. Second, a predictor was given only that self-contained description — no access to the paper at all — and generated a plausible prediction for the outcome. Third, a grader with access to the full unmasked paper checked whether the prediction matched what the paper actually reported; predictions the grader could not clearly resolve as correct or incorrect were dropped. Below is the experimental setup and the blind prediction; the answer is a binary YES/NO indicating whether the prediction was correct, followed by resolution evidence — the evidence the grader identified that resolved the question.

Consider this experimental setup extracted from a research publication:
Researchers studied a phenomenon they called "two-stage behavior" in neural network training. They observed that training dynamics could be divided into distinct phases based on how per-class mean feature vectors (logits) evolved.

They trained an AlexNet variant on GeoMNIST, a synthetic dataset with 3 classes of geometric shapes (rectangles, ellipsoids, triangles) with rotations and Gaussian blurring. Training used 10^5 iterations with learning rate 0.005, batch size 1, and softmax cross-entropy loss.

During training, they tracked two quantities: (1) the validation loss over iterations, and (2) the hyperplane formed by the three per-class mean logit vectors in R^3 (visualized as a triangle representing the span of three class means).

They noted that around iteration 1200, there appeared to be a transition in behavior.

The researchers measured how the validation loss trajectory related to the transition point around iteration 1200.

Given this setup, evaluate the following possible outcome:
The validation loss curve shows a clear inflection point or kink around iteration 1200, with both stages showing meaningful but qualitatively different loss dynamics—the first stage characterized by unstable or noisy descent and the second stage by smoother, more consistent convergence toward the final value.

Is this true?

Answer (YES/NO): NO